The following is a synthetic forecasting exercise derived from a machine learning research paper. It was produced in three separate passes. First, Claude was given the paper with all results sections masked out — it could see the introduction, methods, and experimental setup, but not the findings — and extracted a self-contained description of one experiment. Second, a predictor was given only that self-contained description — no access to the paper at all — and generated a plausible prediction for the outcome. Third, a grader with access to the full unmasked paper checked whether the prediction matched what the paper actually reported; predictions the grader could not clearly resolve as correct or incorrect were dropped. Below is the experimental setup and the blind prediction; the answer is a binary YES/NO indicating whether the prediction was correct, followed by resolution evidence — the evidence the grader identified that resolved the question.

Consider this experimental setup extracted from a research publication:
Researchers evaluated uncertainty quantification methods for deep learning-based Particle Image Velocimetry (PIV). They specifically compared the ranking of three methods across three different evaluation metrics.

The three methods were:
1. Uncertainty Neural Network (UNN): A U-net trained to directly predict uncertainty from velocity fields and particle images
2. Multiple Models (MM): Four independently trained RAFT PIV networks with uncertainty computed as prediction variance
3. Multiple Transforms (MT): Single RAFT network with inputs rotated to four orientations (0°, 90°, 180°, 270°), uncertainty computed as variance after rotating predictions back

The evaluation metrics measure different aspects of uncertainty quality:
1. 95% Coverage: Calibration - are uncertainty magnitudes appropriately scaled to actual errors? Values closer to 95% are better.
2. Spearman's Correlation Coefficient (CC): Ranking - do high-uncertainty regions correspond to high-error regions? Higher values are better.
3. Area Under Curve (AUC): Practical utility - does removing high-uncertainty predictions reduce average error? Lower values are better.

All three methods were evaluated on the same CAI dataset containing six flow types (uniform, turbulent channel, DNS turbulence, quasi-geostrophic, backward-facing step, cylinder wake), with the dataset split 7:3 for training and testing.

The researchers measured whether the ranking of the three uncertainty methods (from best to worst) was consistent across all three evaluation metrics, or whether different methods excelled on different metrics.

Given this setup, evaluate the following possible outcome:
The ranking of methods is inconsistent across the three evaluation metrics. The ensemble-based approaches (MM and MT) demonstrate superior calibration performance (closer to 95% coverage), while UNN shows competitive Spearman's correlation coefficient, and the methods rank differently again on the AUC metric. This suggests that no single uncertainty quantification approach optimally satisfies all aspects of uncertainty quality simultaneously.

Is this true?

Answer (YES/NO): NO